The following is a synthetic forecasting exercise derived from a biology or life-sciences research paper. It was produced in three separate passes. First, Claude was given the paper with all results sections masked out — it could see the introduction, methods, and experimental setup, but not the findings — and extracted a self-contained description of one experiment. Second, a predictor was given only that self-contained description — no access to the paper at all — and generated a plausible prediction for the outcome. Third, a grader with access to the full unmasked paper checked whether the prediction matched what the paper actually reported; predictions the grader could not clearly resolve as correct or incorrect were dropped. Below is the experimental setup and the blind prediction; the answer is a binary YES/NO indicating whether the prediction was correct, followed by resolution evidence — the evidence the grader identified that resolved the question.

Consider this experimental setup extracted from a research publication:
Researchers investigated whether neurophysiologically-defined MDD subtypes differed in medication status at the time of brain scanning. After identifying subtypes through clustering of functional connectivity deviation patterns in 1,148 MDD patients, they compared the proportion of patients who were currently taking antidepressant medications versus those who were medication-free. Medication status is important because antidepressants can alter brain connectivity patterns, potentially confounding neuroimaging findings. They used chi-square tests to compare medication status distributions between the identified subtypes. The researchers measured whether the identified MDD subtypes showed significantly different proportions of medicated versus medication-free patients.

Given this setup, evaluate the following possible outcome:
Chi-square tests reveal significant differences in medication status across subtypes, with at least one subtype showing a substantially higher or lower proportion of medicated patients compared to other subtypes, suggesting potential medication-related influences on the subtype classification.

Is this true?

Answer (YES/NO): YES